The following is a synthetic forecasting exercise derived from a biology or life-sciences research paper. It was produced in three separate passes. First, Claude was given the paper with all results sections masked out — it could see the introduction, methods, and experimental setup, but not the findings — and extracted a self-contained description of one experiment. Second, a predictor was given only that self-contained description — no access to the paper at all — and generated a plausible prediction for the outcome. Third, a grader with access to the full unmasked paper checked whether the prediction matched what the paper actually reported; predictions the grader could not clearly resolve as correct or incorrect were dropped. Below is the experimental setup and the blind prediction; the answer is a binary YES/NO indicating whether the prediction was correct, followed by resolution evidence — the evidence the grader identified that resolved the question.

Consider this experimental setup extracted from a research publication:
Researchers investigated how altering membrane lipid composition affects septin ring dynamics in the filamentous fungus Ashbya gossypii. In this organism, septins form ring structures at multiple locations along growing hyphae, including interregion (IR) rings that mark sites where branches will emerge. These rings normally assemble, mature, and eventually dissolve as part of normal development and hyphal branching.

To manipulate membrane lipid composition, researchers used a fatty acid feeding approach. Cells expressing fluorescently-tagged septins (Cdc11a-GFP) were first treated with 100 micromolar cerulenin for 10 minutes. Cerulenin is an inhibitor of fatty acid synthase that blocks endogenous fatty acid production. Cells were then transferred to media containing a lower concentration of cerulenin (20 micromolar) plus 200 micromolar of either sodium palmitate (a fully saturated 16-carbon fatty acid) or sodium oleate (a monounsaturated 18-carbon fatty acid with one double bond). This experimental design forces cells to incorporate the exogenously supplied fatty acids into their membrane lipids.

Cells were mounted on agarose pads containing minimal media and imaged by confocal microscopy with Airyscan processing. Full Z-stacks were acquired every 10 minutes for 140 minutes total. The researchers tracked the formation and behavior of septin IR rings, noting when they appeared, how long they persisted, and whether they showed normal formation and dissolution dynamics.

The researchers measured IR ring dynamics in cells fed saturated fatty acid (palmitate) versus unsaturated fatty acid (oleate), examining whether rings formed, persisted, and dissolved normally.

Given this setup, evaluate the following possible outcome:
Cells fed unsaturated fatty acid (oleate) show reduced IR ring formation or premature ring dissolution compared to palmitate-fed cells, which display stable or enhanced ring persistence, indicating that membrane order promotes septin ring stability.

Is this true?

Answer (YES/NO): NO